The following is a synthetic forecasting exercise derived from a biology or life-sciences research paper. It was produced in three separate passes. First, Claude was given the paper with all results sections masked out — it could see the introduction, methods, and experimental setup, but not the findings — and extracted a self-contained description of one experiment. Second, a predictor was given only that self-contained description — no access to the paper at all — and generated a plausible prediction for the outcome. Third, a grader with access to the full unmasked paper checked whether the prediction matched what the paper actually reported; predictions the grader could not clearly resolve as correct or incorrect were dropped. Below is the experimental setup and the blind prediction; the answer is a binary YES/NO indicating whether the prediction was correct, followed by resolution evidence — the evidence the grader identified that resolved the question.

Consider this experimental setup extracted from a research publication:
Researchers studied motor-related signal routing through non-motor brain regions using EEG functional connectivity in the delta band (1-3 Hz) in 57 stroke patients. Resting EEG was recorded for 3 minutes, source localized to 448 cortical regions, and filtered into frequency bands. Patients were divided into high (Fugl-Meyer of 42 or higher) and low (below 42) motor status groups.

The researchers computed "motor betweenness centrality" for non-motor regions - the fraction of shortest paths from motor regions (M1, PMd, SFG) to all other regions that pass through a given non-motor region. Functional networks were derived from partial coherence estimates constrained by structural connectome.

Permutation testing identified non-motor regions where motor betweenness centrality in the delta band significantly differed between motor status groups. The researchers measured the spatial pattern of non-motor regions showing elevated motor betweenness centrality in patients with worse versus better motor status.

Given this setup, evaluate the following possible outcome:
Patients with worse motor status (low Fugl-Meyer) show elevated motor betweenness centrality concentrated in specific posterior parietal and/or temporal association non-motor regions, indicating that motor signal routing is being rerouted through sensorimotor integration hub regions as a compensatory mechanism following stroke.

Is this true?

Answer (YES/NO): NO